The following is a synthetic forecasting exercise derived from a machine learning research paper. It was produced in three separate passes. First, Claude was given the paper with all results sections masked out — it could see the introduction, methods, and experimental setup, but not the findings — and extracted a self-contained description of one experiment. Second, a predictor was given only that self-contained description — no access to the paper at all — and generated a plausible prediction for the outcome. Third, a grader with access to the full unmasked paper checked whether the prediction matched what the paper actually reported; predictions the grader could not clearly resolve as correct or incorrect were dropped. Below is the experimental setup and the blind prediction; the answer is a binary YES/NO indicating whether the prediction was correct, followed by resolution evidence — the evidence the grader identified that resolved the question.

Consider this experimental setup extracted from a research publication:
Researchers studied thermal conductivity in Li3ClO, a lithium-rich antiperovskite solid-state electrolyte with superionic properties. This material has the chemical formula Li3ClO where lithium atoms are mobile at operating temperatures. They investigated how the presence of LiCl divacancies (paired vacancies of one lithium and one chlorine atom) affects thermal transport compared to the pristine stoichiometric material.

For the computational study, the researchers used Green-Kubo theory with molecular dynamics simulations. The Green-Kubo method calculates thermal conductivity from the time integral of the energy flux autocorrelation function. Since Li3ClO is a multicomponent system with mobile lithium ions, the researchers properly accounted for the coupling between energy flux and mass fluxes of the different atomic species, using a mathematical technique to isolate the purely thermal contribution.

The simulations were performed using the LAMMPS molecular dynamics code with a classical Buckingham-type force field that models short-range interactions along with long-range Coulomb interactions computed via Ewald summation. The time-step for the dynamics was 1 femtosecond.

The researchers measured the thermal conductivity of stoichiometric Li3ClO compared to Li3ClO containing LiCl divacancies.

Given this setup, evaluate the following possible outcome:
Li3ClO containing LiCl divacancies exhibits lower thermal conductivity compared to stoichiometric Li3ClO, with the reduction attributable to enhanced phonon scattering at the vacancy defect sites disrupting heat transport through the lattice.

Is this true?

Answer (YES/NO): YES